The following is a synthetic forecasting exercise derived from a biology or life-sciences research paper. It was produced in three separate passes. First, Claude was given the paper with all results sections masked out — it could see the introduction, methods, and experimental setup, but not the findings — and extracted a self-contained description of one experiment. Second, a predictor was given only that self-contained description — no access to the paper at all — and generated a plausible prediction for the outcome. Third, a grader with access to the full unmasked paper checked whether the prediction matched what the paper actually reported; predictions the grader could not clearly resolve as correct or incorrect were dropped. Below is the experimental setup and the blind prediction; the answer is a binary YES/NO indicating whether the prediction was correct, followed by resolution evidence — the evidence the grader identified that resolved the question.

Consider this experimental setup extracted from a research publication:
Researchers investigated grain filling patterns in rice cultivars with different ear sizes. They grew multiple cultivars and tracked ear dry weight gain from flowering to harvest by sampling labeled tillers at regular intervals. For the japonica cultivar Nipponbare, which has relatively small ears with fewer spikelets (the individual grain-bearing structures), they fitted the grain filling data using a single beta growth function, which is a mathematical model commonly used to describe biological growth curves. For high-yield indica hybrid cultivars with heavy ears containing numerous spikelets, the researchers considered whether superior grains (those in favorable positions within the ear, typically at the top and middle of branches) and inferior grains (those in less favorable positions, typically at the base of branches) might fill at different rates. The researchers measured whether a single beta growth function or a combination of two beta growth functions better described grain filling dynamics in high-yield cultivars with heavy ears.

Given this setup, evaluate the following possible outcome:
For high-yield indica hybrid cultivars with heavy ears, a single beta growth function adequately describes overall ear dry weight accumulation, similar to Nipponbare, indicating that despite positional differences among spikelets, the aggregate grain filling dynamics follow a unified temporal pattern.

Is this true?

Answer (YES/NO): NO